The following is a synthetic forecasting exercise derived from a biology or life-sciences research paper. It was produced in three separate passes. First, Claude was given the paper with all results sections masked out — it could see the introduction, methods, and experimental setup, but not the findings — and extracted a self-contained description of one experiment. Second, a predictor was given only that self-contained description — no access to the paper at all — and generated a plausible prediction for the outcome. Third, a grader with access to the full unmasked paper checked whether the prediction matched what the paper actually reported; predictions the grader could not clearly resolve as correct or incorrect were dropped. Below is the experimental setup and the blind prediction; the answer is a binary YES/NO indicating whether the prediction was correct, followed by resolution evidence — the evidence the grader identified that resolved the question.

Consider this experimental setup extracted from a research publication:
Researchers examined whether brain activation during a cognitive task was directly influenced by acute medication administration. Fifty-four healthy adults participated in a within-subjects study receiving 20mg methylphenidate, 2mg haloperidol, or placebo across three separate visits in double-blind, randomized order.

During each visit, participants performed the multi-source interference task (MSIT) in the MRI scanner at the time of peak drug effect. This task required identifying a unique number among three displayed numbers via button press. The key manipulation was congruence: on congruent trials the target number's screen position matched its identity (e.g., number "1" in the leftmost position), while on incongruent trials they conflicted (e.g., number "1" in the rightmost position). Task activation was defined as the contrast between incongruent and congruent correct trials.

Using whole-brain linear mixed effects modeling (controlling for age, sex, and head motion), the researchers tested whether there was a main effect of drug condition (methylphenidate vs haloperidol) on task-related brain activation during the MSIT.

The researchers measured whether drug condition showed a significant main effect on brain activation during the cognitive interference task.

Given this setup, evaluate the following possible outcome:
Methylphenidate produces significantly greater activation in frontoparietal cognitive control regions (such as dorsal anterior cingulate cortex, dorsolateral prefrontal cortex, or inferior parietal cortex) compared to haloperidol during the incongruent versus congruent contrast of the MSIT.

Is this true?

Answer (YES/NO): NO